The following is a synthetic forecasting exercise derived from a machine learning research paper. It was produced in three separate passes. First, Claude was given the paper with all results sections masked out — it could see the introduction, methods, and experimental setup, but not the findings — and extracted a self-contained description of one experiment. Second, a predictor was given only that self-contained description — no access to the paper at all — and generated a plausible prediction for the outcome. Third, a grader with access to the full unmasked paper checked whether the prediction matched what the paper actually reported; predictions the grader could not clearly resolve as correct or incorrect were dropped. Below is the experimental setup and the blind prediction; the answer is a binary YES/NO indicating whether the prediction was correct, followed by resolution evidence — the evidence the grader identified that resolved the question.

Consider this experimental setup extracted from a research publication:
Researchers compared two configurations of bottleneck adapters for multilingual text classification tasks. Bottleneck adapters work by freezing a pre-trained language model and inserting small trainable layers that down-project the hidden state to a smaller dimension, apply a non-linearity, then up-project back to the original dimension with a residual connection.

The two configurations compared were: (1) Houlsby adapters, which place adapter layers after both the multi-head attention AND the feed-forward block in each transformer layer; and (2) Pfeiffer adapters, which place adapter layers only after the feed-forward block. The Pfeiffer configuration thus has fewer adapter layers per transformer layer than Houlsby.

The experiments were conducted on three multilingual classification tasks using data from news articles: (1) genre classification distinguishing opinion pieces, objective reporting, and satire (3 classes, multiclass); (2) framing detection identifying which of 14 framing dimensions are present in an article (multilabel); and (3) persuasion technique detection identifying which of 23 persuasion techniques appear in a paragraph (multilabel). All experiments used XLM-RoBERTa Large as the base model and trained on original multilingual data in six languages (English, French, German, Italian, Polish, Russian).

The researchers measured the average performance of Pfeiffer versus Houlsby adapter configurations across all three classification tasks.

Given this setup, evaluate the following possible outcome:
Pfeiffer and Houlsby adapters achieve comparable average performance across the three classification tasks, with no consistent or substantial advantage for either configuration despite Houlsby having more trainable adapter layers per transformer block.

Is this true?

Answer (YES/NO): NO